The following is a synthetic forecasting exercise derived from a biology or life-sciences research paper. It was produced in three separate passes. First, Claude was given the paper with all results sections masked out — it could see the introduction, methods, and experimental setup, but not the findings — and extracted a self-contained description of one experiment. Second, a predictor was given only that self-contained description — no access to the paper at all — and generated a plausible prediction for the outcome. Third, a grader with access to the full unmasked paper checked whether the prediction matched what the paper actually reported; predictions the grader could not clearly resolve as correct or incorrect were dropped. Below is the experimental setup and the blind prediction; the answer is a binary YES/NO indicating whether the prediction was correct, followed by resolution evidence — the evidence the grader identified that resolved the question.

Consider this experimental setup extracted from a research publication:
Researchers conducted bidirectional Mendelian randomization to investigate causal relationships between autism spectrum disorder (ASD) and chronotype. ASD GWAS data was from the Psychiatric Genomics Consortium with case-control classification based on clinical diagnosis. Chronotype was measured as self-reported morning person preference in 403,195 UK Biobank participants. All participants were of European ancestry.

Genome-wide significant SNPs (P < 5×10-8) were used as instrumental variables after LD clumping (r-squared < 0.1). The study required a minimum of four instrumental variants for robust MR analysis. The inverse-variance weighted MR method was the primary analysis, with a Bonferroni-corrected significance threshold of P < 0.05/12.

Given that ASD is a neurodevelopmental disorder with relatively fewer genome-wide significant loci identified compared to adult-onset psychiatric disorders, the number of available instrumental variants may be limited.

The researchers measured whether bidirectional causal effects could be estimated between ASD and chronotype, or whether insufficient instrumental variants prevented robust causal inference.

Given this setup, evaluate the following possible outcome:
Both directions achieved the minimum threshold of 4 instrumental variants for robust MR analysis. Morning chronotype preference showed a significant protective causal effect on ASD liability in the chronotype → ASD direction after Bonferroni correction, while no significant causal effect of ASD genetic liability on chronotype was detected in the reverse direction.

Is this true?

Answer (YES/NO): NO